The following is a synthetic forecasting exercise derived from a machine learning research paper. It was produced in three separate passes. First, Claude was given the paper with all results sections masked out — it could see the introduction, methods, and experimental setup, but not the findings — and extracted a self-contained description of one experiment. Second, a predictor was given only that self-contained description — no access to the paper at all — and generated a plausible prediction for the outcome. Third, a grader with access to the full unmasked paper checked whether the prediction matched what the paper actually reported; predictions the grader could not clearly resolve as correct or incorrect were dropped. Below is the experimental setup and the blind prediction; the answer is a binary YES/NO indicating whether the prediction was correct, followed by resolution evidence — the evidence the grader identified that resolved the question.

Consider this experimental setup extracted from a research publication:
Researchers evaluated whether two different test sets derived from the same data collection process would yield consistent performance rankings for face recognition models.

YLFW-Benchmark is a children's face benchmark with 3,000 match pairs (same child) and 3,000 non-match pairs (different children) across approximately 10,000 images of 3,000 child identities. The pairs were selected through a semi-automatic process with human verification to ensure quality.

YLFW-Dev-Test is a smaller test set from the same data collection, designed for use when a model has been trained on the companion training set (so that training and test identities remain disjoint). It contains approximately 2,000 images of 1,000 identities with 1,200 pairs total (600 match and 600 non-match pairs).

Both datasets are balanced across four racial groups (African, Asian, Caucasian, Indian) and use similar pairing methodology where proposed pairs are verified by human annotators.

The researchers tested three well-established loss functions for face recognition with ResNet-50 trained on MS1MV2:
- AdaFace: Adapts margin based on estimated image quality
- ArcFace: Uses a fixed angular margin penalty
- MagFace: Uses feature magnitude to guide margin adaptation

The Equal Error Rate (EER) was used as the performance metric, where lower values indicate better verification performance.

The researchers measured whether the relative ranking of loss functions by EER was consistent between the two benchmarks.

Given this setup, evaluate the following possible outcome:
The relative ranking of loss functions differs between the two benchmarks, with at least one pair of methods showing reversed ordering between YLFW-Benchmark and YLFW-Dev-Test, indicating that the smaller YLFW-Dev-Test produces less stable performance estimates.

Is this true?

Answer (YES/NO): NO